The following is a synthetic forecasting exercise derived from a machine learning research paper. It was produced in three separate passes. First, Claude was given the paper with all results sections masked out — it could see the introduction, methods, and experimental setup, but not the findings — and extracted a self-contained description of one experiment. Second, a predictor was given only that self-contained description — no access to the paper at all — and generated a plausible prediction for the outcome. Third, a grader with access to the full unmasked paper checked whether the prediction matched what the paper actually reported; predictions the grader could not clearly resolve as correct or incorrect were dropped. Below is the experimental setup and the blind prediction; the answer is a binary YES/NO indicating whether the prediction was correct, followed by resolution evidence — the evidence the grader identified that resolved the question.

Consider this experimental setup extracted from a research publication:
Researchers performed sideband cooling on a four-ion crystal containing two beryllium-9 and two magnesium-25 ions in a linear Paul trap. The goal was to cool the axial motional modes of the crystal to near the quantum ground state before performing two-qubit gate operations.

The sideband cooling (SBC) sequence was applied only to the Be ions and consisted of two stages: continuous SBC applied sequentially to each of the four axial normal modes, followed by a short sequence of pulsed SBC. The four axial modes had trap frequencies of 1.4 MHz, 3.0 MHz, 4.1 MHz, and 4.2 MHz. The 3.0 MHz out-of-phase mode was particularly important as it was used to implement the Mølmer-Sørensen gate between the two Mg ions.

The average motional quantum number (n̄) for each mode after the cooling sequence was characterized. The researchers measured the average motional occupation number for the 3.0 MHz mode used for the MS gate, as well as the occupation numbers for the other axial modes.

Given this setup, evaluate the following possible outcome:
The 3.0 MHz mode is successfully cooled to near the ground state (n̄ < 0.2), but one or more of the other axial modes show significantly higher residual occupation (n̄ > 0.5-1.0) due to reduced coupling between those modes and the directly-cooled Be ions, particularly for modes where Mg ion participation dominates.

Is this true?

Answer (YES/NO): NO